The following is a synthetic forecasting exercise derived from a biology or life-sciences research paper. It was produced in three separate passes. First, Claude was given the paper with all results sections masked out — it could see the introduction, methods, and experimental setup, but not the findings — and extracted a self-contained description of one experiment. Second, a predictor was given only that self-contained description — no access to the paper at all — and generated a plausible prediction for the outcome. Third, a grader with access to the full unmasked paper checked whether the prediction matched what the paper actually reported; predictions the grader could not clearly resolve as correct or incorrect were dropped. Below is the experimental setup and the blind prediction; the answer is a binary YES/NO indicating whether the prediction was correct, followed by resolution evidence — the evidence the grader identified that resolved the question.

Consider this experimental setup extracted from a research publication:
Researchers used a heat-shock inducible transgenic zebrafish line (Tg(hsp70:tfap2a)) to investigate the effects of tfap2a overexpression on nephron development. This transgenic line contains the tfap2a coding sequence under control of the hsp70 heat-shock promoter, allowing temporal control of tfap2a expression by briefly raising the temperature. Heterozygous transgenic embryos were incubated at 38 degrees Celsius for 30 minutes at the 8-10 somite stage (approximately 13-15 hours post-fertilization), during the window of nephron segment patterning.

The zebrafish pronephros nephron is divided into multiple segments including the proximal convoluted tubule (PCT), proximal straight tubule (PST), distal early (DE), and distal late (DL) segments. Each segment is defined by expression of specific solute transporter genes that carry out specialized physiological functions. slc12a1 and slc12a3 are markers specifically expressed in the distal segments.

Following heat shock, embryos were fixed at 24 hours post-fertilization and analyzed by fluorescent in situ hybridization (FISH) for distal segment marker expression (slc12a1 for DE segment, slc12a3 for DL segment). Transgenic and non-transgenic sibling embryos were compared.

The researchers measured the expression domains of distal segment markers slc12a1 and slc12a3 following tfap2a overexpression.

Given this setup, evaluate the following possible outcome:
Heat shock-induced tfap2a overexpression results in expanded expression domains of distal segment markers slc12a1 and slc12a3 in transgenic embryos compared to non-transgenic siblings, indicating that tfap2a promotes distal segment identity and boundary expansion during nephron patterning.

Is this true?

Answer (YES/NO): NO